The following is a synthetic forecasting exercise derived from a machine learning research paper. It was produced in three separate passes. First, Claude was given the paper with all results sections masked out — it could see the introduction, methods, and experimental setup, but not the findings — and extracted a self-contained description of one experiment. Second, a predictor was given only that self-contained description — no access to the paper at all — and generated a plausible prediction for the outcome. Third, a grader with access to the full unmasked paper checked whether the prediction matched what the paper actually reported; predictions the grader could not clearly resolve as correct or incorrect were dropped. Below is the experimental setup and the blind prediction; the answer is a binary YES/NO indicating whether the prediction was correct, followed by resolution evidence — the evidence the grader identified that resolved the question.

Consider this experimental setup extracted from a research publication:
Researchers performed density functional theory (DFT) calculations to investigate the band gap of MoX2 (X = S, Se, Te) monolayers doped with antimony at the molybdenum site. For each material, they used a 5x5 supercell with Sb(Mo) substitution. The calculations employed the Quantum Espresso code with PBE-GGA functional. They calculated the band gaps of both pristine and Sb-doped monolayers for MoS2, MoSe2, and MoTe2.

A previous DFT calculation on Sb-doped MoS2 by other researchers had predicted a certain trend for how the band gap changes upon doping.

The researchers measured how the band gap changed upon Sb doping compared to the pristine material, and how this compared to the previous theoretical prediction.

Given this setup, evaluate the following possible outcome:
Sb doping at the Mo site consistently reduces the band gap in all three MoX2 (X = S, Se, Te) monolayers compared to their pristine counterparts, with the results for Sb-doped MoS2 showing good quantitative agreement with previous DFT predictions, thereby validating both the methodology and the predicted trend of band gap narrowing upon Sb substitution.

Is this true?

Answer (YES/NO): NO